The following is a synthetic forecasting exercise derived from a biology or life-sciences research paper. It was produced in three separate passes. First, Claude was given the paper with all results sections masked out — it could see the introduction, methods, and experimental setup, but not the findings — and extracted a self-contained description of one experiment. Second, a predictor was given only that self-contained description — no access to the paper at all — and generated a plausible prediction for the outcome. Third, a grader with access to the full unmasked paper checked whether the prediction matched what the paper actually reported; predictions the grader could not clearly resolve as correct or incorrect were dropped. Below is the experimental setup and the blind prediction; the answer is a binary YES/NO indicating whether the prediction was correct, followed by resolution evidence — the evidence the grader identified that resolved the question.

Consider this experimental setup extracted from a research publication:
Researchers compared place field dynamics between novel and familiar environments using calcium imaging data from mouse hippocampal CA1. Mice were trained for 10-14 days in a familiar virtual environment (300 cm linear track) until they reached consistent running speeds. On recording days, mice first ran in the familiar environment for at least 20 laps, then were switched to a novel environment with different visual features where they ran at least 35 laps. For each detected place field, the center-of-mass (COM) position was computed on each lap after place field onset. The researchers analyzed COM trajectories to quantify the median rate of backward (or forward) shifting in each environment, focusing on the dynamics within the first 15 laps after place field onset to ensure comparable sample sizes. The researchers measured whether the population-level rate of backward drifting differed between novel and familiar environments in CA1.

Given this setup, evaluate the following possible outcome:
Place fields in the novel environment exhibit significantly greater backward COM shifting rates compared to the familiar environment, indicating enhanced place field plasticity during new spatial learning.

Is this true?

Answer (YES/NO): YES